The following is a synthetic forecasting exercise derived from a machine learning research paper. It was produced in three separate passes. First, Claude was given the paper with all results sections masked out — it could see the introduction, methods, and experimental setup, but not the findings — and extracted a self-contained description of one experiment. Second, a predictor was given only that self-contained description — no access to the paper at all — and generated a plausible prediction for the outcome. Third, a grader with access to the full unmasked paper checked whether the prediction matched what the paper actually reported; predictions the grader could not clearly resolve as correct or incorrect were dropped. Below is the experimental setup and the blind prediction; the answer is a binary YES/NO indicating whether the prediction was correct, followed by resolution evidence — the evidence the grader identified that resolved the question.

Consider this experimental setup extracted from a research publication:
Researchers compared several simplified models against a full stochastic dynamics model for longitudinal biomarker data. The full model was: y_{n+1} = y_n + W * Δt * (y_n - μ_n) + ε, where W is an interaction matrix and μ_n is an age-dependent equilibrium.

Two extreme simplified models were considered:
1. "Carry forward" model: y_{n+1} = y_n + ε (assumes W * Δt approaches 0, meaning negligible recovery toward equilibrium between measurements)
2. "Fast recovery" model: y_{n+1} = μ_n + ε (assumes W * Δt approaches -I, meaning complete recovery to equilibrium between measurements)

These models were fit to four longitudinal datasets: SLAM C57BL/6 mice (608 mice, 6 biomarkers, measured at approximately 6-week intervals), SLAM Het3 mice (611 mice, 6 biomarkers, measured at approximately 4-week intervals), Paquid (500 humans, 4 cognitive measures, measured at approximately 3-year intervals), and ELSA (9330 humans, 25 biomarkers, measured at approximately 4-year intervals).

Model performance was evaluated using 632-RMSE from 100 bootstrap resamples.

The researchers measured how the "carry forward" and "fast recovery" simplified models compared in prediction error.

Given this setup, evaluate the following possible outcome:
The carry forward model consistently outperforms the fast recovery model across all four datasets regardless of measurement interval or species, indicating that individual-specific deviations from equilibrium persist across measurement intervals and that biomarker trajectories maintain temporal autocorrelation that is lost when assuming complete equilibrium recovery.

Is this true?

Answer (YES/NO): YES